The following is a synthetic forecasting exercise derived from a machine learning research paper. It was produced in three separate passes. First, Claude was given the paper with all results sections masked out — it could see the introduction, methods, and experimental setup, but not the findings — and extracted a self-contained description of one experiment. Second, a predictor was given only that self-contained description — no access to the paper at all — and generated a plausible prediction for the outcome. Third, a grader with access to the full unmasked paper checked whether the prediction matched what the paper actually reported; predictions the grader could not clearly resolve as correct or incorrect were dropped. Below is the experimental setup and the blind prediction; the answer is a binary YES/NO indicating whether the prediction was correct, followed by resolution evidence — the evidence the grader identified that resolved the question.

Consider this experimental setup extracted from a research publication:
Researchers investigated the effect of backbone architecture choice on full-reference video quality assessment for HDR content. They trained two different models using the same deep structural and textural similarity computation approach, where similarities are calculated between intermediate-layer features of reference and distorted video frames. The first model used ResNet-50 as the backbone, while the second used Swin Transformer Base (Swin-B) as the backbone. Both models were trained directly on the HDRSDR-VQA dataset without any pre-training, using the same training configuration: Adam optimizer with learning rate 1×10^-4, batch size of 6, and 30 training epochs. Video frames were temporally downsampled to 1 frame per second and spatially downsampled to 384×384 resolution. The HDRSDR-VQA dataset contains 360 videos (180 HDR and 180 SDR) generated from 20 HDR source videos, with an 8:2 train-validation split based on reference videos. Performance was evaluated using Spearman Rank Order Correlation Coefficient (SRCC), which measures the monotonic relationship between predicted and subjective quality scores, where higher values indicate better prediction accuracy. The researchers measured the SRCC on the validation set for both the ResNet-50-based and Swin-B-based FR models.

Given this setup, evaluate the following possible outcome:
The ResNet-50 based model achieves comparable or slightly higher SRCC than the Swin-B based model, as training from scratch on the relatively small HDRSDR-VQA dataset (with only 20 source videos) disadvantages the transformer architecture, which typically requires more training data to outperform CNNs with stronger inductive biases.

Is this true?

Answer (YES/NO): NO